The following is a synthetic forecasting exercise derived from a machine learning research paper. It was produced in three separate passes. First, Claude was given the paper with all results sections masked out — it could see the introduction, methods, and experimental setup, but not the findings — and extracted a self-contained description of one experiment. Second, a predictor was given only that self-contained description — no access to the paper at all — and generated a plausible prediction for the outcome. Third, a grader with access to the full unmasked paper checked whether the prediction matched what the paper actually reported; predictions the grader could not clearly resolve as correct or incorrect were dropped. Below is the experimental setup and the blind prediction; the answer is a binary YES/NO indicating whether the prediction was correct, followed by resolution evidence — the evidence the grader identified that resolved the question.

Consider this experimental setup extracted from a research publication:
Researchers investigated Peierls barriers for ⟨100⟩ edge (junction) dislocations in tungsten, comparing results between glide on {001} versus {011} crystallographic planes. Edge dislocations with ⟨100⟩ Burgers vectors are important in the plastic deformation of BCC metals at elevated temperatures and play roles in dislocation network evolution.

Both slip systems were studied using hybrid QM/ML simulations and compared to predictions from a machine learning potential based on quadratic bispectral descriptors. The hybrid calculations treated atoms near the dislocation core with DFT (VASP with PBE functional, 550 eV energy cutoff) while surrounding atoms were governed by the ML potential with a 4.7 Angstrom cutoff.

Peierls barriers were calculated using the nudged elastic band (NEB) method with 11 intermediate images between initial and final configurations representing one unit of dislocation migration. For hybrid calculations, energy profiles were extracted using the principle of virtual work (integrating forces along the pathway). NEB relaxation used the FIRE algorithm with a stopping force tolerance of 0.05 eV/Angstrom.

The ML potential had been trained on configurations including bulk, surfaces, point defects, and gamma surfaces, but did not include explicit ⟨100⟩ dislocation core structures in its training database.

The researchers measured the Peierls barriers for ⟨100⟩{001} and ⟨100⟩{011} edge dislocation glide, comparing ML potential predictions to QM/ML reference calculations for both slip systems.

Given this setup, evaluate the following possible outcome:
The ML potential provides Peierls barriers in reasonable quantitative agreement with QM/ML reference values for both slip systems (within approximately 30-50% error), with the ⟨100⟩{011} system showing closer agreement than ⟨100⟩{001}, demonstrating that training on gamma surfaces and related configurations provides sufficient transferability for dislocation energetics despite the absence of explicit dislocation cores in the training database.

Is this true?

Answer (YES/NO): NO